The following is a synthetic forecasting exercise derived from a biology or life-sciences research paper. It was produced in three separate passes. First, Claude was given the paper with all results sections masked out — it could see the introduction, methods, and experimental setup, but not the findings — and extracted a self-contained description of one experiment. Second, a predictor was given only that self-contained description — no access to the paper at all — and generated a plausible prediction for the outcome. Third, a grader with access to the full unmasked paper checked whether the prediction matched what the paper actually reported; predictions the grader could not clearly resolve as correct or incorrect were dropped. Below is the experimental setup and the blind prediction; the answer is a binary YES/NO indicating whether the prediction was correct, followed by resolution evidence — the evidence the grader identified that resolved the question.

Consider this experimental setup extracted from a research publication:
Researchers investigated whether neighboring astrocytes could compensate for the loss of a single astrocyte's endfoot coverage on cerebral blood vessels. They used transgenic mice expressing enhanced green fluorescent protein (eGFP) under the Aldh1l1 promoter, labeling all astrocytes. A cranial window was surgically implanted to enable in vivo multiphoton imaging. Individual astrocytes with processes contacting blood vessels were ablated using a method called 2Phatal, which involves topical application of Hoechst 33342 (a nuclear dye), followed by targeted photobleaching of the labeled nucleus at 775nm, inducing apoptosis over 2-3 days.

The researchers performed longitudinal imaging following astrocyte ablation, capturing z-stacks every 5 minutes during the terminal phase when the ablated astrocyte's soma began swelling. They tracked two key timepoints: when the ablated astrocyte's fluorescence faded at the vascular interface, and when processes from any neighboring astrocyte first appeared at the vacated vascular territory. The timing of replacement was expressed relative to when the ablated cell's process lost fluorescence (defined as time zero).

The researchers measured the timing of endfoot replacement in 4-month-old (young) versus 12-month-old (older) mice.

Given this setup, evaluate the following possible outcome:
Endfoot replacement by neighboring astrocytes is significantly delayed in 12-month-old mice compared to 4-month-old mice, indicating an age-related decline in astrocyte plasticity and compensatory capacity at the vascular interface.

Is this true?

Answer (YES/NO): YES